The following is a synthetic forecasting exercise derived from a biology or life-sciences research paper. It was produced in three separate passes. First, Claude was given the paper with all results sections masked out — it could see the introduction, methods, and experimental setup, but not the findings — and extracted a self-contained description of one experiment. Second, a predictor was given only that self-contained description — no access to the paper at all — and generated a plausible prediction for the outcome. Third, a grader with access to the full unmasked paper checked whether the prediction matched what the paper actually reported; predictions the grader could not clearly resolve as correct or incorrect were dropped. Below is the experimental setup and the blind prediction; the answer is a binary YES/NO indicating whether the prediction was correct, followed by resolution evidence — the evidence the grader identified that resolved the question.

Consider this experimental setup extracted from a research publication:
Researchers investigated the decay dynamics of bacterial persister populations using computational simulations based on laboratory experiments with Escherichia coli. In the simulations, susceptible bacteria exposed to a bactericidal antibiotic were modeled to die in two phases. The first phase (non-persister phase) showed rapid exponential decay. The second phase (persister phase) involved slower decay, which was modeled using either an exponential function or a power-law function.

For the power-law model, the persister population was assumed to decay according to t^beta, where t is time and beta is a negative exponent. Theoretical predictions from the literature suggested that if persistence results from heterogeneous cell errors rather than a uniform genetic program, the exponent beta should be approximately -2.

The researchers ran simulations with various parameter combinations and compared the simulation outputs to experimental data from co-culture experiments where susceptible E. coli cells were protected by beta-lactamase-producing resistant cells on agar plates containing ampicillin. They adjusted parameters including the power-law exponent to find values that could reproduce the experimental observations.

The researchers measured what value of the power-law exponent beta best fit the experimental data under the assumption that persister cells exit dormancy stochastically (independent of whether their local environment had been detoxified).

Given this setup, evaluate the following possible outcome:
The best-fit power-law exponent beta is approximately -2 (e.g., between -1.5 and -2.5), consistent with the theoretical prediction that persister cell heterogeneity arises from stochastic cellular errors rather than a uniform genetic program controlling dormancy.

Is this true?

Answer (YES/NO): YES